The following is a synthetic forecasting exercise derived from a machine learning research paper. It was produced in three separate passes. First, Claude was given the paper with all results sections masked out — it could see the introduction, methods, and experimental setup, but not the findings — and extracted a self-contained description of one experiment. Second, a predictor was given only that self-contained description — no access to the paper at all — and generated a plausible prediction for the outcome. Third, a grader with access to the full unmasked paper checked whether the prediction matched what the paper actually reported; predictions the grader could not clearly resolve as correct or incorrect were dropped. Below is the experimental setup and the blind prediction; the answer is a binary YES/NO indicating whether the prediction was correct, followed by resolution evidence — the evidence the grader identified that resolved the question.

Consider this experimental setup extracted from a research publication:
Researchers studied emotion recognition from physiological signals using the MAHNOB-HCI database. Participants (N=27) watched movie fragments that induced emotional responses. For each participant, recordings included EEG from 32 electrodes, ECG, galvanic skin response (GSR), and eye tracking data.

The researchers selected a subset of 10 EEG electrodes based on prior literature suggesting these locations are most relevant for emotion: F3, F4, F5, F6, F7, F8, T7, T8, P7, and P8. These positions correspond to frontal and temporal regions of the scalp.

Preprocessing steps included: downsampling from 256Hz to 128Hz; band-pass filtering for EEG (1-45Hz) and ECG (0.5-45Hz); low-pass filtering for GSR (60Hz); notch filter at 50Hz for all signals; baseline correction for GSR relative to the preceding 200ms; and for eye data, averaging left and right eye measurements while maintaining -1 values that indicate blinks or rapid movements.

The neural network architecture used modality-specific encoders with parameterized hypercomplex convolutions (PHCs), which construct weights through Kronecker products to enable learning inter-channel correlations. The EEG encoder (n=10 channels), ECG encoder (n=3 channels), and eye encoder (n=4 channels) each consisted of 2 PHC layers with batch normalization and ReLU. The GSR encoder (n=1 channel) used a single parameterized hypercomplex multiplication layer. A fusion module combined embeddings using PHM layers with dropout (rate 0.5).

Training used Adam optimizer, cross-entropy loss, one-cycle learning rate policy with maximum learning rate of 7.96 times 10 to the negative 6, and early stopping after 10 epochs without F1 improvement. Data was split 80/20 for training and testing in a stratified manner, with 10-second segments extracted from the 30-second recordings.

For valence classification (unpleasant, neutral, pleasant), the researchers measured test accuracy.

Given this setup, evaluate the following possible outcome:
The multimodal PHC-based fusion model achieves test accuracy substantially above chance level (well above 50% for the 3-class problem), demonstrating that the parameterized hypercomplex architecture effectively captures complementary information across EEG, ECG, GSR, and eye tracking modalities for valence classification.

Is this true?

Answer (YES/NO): YES